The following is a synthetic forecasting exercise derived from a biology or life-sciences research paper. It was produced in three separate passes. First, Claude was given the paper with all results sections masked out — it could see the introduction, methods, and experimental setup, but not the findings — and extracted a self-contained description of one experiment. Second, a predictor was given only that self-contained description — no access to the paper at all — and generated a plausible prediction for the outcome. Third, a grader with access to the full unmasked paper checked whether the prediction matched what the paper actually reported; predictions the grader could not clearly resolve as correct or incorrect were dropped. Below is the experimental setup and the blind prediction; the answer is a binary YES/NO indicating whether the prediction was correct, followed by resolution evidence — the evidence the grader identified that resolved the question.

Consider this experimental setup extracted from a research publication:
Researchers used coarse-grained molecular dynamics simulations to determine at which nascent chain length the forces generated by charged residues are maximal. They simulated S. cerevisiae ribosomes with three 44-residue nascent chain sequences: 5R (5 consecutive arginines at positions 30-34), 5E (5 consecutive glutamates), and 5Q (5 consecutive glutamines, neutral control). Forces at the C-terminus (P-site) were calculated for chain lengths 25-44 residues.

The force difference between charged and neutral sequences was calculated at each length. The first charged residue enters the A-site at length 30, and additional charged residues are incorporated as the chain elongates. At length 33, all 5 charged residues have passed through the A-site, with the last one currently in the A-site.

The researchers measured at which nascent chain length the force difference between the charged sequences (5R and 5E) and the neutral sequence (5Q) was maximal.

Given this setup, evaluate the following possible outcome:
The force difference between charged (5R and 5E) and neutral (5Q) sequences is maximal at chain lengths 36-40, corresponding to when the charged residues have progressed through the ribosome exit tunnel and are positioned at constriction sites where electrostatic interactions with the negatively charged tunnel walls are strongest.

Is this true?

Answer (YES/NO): NO